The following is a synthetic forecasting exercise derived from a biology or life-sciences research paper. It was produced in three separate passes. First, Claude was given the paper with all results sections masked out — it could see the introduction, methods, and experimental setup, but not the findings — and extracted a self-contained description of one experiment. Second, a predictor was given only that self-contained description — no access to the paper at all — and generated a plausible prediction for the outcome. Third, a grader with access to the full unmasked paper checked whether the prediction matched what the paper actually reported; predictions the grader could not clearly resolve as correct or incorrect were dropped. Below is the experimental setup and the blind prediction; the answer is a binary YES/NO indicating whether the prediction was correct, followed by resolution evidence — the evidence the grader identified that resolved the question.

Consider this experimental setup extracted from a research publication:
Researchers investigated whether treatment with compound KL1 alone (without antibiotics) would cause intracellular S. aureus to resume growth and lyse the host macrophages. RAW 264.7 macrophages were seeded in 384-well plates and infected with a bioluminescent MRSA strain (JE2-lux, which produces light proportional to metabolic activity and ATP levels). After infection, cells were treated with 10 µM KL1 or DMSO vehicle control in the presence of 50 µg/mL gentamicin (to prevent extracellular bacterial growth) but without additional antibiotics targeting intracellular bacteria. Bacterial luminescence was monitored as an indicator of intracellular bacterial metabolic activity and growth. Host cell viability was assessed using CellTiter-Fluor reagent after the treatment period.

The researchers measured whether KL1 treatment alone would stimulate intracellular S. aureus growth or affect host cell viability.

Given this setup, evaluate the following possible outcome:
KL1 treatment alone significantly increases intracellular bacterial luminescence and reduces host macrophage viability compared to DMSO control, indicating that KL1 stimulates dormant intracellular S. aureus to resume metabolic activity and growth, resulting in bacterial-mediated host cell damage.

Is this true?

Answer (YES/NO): NO